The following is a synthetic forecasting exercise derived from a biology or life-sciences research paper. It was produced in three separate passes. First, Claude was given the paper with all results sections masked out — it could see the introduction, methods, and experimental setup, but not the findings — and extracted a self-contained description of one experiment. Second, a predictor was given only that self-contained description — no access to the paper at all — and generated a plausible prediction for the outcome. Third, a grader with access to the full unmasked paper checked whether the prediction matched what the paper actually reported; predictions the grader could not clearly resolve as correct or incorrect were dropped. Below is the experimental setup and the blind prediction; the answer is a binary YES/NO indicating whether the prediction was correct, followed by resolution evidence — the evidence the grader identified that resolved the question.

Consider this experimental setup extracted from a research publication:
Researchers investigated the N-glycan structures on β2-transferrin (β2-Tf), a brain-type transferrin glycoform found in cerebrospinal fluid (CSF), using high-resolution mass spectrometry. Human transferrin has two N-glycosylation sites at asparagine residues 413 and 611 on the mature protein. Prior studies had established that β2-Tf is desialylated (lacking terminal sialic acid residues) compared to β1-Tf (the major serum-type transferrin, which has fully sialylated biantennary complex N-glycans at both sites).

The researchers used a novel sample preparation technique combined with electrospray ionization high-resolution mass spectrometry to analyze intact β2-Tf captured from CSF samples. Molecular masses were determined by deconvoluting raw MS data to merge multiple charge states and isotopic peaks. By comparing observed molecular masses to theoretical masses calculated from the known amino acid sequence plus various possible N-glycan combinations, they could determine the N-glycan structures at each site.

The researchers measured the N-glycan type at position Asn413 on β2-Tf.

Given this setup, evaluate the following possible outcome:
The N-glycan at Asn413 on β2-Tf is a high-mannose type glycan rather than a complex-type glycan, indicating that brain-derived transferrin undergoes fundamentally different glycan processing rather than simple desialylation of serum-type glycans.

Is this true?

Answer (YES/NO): YES